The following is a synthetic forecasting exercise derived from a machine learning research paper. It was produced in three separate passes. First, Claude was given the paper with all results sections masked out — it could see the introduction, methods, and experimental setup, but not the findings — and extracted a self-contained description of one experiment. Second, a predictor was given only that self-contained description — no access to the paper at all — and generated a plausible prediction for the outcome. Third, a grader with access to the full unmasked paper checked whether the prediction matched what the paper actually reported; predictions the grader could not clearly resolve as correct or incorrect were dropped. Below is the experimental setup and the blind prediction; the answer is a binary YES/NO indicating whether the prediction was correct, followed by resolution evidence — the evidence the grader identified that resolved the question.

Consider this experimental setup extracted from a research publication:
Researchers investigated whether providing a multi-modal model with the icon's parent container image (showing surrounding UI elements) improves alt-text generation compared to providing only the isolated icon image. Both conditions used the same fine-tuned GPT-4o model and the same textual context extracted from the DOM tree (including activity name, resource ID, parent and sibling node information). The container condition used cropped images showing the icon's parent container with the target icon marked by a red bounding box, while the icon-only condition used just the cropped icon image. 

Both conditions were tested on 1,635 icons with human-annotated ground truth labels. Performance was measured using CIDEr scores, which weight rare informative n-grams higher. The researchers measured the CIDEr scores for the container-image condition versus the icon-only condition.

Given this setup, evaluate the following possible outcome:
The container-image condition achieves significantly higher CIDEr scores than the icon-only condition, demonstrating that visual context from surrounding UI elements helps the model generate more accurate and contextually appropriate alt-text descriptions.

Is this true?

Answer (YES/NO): NO